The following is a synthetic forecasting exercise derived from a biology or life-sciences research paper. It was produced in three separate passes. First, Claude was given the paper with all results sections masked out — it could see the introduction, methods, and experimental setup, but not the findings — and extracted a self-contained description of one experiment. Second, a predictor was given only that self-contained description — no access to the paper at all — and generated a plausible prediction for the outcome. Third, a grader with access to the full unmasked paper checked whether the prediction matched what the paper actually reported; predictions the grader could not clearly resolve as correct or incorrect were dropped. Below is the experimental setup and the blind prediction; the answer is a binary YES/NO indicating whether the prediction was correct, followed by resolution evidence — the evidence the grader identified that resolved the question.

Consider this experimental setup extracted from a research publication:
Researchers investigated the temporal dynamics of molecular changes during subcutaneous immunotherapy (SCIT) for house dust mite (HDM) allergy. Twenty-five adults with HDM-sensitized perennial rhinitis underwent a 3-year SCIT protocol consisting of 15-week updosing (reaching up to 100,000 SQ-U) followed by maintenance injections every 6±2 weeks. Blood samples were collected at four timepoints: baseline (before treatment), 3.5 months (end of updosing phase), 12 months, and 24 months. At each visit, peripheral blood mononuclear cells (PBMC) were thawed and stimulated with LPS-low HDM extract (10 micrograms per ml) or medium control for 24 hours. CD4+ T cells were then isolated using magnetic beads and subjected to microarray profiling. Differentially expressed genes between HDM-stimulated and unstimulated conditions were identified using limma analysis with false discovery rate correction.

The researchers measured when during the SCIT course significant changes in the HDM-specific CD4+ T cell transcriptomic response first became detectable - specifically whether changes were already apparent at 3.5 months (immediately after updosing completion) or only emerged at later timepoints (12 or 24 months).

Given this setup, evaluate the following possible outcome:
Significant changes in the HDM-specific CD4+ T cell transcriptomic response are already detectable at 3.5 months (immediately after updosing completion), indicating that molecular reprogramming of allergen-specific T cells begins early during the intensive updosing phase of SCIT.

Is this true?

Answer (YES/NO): YES